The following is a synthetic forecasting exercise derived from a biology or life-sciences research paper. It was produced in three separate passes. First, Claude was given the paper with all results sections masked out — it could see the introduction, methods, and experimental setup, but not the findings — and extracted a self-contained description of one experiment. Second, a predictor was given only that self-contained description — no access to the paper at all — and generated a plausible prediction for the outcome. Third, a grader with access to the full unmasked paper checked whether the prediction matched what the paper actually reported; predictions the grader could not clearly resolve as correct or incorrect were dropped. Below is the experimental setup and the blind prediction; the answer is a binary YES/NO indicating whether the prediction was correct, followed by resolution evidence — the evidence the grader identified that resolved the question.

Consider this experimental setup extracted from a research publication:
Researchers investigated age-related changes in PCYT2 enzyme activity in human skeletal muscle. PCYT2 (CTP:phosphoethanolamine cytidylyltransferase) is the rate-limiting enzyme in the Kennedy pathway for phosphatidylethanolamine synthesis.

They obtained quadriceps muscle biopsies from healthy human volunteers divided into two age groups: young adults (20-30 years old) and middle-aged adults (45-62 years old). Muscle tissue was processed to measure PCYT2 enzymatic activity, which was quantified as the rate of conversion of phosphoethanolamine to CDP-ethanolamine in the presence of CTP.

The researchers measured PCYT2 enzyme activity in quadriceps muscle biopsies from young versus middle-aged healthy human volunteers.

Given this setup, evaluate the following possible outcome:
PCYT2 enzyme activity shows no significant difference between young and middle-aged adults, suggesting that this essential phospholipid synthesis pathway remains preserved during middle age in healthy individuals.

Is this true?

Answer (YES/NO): NO